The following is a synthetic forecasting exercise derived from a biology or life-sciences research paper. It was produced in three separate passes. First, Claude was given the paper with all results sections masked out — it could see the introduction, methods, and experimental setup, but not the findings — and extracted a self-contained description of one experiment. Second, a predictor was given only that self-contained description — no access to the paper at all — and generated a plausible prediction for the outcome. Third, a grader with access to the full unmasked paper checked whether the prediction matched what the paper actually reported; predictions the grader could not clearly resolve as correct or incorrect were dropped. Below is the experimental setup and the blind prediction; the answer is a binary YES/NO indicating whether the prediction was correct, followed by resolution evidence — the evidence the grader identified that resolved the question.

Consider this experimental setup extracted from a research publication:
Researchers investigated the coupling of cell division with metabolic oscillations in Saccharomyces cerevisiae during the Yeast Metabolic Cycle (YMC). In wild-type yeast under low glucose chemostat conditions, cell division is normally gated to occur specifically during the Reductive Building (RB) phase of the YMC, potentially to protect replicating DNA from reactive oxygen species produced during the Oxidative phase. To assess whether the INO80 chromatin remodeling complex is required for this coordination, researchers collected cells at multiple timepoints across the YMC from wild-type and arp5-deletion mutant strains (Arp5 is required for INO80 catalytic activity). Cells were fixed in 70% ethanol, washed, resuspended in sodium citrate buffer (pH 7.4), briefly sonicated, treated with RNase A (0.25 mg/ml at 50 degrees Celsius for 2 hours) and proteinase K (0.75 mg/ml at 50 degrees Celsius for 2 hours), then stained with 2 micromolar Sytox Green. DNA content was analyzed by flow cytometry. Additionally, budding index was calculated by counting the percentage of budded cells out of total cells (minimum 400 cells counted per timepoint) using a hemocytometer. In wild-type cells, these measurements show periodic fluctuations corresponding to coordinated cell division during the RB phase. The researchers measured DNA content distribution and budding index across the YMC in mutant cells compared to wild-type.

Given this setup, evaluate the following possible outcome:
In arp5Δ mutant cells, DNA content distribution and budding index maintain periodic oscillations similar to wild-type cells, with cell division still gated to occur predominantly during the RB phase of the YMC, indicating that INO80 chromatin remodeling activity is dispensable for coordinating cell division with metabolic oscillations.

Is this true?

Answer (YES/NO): NO